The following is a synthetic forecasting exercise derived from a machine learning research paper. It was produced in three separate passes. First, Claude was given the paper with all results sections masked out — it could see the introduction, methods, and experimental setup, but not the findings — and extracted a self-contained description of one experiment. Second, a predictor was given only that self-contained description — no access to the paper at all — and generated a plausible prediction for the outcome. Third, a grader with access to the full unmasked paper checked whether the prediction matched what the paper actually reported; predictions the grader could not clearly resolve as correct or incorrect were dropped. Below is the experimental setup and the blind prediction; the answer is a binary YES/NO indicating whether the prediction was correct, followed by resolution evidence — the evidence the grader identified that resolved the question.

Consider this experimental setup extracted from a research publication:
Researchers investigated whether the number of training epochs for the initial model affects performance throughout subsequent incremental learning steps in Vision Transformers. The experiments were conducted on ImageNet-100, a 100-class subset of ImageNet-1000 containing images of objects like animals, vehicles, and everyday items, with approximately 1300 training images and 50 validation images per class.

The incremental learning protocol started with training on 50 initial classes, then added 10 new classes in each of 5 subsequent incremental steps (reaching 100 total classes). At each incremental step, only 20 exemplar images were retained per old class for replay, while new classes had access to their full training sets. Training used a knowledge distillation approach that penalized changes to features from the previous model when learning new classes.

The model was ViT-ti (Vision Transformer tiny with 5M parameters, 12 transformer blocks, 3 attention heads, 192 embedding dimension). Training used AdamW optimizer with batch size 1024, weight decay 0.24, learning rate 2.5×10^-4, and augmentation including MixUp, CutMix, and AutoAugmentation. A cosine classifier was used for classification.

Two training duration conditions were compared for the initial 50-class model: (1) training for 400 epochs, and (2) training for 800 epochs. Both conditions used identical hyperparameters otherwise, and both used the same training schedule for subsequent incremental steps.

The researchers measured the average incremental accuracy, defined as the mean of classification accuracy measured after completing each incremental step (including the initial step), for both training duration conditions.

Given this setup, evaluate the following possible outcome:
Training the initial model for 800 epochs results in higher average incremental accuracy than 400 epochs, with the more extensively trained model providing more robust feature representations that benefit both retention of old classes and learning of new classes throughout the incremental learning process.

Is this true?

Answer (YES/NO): YES